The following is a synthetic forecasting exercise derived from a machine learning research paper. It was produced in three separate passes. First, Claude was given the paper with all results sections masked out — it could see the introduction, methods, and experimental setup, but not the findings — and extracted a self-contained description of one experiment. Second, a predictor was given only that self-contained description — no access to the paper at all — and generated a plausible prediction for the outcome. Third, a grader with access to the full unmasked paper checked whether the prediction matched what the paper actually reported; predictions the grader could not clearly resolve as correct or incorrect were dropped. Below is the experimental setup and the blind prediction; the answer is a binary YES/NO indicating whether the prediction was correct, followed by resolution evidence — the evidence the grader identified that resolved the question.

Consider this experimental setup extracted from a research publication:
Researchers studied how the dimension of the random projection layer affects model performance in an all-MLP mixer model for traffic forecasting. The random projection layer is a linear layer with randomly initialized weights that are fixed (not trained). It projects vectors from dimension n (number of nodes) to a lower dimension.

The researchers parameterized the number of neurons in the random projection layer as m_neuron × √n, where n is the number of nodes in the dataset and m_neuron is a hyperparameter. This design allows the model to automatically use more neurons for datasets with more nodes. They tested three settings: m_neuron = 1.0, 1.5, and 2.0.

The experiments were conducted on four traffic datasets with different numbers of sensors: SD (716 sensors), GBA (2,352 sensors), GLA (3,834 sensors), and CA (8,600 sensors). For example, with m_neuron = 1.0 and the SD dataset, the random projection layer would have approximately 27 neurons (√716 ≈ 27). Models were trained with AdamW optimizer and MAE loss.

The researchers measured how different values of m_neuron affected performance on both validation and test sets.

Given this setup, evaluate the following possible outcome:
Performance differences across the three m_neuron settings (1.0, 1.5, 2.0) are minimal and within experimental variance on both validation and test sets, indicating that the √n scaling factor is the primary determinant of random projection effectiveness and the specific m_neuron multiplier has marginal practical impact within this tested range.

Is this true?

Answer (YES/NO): NO